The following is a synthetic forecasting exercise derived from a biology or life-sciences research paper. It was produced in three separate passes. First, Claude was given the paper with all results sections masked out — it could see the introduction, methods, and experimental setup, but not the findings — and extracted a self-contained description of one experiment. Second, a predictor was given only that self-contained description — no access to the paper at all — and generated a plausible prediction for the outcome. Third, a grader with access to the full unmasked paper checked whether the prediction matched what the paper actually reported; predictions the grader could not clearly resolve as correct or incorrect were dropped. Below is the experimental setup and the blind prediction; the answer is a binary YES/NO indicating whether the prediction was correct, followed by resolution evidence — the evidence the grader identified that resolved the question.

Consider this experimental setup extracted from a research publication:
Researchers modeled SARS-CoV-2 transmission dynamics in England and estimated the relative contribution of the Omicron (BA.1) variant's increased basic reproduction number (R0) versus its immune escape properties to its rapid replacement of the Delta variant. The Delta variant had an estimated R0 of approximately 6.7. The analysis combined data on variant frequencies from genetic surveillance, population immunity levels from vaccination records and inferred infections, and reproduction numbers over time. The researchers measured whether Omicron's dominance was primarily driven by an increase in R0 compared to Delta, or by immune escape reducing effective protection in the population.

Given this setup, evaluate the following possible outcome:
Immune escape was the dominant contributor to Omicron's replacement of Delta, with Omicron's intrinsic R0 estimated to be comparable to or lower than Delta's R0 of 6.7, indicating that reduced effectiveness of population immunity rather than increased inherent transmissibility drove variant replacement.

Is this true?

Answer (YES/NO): NO